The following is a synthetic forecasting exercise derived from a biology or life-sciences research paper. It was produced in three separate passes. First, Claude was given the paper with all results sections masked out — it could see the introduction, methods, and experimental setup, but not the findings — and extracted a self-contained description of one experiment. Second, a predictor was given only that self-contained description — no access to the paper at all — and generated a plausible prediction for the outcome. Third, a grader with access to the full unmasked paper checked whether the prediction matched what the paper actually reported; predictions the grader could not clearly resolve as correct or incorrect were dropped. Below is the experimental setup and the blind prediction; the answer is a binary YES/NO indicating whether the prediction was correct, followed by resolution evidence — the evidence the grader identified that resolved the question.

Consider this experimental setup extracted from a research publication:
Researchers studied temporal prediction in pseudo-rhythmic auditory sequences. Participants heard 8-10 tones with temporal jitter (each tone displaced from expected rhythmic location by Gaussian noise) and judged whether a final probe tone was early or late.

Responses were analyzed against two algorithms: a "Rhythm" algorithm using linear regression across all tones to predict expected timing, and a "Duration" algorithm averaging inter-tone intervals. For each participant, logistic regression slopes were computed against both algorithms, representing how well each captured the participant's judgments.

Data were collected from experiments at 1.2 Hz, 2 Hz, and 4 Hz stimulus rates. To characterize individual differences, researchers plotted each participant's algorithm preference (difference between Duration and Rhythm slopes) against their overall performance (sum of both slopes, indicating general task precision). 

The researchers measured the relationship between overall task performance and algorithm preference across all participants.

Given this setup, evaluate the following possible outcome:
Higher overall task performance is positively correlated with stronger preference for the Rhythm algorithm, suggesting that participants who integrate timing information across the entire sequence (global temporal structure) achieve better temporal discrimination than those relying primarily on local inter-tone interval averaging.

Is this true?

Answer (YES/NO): NO